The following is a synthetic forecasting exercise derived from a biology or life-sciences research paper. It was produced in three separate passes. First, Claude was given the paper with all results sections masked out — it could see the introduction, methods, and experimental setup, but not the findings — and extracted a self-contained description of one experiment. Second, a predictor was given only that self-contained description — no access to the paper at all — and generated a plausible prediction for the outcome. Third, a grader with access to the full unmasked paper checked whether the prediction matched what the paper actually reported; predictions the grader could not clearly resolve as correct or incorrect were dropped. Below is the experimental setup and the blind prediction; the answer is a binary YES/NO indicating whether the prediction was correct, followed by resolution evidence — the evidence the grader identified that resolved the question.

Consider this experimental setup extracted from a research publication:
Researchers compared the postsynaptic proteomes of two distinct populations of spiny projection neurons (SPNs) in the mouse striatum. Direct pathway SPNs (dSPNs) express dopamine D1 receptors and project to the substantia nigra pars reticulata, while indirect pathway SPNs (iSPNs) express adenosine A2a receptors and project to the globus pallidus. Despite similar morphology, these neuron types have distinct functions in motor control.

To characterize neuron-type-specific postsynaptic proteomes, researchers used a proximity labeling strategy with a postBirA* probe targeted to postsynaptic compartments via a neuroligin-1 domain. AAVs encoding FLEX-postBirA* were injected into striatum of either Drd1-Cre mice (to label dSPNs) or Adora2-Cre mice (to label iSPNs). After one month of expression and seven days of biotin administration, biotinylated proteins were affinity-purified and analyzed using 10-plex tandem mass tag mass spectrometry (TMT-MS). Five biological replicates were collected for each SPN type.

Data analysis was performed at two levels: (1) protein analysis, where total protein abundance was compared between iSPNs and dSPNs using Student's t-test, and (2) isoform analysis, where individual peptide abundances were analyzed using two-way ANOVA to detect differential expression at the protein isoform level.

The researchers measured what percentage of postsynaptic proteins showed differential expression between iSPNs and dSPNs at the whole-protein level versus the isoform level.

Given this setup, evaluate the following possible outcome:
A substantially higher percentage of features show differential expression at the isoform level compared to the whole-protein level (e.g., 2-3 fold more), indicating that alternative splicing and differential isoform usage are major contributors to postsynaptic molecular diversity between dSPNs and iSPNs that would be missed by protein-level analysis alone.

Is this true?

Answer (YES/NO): YES